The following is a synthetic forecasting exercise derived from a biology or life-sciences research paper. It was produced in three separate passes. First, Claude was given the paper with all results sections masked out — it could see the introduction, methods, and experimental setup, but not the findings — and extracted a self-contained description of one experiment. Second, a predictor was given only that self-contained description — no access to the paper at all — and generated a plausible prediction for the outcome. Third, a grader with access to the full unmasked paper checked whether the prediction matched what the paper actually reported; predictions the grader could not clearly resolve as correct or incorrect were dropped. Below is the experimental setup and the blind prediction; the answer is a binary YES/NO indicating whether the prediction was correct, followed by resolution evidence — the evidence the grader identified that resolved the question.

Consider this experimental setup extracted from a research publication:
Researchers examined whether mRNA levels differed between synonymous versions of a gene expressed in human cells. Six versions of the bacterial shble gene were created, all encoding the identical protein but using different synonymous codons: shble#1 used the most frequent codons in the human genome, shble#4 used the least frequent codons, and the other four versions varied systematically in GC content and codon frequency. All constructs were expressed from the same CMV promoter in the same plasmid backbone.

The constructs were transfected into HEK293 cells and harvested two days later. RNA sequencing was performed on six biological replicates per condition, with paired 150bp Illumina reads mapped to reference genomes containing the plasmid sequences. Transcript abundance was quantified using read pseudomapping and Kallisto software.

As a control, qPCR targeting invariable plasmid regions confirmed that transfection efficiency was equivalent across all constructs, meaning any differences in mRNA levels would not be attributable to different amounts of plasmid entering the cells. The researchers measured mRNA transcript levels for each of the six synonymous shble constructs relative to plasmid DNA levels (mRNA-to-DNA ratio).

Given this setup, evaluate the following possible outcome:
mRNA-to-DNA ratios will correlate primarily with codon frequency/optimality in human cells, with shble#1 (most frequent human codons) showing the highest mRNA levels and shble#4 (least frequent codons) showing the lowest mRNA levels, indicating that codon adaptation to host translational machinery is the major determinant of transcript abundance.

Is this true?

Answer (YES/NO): NO